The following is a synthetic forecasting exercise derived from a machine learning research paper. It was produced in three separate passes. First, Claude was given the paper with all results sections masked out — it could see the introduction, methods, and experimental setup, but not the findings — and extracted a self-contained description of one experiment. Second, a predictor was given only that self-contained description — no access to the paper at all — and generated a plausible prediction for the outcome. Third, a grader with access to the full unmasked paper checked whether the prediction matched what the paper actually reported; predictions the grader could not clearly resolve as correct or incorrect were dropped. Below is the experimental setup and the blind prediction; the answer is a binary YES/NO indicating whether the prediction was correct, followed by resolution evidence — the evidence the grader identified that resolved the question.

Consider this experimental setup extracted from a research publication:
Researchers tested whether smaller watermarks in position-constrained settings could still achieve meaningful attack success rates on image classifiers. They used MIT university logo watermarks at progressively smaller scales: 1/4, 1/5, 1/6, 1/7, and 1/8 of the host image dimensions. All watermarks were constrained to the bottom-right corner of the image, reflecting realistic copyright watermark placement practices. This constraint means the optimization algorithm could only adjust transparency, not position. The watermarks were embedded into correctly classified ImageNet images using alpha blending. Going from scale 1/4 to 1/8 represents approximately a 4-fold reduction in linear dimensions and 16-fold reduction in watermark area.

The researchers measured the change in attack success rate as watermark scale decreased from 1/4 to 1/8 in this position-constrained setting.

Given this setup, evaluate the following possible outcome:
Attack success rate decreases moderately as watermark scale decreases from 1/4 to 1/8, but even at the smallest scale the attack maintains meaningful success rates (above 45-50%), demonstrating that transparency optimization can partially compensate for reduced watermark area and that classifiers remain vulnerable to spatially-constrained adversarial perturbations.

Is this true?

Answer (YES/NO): YES